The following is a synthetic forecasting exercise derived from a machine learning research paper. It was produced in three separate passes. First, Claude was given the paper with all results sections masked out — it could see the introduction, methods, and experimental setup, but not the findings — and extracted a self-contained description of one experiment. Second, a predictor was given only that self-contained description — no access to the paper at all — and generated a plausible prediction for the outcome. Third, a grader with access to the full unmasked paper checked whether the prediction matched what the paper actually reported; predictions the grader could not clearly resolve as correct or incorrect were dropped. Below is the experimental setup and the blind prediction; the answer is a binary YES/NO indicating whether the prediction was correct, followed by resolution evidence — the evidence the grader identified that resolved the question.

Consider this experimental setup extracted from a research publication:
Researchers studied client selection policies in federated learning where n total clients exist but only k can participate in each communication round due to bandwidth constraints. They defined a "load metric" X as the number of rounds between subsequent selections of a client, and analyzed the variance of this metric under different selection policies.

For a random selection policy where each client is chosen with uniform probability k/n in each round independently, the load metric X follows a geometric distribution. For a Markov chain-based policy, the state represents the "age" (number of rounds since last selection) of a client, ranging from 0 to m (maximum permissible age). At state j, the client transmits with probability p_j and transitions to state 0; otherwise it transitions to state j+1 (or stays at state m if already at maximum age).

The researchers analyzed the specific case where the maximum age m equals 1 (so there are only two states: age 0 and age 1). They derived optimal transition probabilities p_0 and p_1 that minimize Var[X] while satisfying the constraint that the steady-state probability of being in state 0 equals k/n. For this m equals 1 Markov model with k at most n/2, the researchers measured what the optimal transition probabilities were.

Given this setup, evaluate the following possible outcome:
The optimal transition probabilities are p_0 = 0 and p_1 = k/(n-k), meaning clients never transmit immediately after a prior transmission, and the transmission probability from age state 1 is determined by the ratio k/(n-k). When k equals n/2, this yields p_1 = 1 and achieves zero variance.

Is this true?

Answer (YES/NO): YES